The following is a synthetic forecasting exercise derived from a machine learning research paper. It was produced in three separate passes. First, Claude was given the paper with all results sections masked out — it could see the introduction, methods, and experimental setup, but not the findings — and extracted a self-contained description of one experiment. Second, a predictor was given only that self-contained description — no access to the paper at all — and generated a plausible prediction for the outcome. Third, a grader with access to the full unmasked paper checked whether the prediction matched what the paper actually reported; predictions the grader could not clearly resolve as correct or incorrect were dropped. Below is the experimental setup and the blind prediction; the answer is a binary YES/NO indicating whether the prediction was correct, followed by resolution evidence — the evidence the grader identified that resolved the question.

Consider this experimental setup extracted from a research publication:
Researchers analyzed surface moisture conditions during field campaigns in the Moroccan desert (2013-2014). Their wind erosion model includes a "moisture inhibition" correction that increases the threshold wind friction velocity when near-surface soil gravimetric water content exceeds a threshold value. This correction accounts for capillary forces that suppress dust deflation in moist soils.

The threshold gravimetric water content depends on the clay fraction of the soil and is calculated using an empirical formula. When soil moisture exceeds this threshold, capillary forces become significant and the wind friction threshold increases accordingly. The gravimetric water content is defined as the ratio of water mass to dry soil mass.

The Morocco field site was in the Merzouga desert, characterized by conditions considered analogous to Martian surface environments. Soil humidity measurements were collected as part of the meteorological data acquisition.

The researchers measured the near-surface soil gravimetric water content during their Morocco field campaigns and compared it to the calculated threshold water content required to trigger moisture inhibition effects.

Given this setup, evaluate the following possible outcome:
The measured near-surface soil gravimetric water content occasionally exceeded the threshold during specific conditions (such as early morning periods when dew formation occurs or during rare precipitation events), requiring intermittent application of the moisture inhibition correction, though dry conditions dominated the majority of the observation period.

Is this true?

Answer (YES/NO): NO